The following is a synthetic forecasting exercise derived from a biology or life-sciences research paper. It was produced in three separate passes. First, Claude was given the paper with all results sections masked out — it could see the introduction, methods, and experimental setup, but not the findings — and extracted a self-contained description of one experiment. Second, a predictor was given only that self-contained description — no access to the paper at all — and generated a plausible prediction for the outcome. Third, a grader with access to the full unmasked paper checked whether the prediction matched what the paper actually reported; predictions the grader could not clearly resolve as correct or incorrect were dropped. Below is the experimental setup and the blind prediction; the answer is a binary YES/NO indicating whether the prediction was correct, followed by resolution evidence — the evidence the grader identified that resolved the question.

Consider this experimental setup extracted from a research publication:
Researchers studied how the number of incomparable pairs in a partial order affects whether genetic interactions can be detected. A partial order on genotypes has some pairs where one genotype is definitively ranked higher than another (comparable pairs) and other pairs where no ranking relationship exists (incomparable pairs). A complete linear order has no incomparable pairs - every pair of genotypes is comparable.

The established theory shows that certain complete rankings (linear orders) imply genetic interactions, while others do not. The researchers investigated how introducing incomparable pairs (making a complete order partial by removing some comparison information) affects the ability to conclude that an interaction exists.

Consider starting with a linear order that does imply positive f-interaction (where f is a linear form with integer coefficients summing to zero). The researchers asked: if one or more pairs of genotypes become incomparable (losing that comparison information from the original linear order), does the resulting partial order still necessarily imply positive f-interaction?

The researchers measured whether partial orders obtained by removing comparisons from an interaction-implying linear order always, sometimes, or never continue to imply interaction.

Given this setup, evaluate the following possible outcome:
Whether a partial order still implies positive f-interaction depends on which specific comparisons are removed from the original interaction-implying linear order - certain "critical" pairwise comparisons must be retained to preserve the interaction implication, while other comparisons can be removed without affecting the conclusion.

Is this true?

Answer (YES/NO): YES